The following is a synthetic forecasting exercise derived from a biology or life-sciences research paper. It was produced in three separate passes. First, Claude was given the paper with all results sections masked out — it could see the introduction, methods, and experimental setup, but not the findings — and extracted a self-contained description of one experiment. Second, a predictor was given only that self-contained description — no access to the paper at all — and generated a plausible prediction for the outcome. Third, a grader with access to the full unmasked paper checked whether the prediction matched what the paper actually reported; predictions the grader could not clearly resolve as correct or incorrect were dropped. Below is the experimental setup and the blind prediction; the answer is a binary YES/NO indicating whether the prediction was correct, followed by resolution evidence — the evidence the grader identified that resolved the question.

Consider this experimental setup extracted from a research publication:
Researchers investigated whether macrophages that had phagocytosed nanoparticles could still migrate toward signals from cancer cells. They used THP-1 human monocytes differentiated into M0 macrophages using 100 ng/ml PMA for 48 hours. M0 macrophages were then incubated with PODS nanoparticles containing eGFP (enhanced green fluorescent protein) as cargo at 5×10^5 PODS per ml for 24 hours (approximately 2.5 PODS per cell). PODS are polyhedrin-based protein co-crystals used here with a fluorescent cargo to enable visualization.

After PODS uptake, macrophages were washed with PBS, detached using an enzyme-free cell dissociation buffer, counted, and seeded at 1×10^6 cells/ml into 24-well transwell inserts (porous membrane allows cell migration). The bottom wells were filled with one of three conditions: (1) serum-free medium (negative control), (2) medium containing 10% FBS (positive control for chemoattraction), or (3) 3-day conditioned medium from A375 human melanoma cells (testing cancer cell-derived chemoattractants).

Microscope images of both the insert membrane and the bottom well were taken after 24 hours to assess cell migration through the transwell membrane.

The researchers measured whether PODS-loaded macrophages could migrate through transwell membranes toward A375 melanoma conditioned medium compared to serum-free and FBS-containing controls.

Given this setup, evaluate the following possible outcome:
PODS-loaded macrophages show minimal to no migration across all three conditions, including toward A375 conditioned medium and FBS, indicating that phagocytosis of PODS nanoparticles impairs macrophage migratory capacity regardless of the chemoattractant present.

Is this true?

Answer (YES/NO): NO